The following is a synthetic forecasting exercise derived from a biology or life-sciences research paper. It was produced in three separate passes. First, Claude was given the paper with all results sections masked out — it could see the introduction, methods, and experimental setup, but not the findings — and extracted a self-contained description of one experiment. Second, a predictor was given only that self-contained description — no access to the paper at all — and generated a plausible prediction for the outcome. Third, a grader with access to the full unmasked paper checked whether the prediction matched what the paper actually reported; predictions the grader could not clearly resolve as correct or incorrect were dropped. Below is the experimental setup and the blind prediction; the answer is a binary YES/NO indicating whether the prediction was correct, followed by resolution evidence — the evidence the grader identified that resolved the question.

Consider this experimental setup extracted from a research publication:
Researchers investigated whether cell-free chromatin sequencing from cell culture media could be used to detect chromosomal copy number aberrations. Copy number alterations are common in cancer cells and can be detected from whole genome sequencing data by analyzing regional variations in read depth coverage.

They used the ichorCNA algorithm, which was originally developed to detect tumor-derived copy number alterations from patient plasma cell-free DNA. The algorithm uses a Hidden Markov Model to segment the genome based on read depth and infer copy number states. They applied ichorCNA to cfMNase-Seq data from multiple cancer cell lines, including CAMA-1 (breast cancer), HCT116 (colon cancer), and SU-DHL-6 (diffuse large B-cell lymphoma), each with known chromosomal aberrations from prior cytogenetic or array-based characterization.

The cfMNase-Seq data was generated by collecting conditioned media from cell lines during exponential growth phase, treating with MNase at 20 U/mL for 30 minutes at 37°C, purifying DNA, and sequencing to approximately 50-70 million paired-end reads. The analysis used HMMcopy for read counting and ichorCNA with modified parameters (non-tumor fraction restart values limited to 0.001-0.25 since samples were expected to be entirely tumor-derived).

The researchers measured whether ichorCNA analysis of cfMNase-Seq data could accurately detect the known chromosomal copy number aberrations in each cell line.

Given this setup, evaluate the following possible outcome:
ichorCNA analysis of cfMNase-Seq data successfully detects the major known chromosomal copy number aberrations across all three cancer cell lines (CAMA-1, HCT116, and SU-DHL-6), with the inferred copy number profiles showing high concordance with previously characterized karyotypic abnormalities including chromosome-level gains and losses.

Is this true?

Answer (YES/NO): NO